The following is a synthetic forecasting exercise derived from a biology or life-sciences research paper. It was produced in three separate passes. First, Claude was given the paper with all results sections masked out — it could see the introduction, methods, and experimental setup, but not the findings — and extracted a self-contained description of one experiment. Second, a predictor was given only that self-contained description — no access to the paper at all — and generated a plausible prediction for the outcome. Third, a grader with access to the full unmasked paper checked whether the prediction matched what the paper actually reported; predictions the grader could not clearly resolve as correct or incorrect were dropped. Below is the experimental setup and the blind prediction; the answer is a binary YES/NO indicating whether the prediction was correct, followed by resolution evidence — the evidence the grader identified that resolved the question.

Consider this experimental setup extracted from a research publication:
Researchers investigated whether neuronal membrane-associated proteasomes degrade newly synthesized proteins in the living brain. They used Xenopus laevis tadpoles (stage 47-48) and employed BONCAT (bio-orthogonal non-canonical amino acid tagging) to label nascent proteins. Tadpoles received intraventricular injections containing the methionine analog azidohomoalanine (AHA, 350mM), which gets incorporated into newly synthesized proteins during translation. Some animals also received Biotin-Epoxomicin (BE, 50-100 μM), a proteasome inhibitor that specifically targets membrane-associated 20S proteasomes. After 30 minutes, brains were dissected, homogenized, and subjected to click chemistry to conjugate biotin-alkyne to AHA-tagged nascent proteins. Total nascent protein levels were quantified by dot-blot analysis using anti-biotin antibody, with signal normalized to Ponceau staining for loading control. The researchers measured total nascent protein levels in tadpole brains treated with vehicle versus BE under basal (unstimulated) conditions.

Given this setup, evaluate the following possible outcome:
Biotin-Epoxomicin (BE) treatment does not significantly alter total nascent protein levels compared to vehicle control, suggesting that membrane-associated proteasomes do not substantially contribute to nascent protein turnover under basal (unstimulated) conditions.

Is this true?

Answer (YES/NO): YES